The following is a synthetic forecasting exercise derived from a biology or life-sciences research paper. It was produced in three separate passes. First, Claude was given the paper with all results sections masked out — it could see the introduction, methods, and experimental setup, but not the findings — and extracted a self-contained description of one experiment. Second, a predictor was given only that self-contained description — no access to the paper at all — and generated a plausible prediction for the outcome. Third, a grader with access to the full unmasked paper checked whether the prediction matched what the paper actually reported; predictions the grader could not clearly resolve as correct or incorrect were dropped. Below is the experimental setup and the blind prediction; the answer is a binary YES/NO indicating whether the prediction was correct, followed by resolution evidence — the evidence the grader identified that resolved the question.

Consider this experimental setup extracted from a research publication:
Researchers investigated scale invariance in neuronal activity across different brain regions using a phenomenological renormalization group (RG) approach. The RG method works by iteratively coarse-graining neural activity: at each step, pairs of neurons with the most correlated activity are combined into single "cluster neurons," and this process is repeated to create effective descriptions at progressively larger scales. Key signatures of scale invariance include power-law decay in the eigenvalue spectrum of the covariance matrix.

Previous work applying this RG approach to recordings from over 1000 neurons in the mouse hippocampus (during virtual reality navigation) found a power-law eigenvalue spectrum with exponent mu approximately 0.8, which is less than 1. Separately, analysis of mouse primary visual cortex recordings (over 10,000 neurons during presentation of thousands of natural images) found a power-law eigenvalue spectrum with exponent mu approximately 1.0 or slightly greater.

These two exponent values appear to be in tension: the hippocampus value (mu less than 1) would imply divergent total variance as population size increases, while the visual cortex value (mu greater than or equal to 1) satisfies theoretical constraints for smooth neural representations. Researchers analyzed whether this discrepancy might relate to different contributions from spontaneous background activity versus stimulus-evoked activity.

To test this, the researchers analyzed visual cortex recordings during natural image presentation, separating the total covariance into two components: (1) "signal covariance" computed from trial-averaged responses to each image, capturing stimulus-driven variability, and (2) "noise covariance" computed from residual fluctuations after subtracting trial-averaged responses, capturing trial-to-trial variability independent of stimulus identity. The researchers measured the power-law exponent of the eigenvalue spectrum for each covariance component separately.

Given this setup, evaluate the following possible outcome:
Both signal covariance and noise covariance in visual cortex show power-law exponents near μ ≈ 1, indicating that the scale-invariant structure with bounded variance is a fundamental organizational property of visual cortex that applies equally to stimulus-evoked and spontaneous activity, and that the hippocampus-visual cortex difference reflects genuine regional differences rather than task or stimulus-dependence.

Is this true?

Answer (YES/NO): NO